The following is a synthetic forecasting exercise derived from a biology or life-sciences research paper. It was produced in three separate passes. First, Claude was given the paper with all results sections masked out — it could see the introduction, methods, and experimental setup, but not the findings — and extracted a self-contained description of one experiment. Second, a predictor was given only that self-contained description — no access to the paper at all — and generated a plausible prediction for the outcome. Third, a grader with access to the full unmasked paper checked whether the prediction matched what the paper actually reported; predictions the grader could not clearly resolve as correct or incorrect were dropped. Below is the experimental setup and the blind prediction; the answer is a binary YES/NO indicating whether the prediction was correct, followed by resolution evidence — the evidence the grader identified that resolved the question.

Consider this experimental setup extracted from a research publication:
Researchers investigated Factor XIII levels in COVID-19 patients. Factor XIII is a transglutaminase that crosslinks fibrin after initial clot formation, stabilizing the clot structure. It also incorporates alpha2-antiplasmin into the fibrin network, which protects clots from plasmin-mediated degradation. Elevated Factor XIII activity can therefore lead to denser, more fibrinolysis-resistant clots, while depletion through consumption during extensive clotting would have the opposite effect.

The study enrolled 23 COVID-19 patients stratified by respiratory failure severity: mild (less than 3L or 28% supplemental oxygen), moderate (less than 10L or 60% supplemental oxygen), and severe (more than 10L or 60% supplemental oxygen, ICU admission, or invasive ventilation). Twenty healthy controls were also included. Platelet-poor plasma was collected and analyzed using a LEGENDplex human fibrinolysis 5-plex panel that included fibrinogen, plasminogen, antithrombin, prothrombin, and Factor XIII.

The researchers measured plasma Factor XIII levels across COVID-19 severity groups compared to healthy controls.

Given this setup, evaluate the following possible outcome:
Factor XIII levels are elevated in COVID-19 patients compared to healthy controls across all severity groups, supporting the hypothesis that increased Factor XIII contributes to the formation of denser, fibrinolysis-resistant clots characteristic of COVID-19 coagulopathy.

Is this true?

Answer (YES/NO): YES